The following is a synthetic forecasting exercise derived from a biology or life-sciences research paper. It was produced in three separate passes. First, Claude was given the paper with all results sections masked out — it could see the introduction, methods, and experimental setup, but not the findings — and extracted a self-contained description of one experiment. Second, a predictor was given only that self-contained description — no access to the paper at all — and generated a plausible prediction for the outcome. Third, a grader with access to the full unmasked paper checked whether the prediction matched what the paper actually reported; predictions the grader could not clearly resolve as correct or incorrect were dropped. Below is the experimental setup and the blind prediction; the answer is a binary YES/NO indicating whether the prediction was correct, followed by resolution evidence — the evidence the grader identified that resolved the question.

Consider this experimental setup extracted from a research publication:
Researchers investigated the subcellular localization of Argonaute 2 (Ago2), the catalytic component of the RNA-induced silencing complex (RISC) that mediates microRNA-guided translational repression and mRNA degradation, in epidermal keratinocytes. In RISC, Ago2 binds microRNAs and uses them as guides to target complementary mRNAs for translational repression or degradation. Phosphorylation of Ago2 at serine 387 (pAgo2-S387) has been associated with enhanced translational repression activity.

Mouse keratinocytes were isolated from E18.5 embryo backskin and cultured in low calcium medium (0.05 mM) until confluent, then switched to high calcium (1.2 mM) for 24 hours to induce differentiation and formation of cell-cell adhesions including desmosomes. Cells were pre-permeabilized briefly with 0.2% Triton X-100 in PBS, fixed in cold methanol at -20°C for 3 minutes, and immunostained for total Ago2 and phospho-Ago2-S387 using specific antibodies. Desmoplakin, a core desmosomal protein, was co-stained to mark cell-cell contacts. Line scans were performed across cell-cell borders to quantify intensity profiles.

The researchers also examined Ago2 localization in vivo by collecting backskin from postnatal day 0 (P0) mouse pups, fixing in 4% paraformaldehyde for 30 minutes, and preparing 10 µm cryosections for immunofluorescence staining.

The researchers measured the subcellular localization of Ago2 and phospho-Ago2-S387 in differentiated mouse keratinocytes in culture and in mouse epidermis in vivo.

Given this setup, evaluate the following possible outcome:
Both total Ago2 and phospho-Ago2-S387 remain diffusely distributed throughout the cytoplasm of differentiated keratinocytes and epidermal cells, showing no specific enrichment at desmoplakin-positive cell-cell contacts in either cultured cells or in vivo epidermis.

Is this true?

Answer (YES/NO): NO